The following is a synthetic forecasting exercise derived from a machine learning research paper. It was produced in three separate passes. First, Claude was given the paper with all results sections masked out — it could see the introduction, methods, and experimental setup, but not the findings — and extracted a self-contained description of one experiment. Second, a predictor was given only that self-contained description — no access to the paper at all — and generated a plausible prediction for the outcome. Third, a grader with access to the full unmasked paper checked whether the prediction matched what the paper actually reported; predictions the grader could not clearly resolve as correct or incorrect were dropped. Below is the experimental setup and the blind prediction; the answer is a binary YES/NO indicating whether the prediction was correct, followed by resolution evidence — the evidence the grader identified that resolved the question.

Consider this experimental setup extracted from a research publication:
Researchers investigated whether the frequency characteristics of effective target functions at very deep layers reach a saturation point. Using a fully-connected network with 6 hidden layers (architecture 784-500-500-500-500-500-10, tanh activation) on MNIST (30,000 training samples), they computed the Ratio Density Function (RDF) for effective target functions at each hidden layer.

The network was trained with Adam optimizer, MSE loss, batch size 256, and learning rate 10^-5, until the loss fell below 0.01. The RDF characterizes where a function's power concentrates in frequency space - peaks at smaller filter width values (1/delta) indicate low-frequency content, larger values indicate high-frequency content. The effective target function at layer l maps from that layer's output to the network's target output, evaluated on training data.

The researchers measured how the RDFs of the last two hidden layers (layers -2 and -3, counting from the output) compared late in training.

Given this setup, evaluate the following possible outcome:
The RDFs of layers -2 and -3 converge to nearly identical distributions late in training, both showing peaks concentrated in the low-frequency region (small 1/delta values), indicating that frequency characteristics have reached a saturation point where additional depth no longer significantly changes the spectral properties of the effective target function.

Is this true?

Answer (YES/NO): NO